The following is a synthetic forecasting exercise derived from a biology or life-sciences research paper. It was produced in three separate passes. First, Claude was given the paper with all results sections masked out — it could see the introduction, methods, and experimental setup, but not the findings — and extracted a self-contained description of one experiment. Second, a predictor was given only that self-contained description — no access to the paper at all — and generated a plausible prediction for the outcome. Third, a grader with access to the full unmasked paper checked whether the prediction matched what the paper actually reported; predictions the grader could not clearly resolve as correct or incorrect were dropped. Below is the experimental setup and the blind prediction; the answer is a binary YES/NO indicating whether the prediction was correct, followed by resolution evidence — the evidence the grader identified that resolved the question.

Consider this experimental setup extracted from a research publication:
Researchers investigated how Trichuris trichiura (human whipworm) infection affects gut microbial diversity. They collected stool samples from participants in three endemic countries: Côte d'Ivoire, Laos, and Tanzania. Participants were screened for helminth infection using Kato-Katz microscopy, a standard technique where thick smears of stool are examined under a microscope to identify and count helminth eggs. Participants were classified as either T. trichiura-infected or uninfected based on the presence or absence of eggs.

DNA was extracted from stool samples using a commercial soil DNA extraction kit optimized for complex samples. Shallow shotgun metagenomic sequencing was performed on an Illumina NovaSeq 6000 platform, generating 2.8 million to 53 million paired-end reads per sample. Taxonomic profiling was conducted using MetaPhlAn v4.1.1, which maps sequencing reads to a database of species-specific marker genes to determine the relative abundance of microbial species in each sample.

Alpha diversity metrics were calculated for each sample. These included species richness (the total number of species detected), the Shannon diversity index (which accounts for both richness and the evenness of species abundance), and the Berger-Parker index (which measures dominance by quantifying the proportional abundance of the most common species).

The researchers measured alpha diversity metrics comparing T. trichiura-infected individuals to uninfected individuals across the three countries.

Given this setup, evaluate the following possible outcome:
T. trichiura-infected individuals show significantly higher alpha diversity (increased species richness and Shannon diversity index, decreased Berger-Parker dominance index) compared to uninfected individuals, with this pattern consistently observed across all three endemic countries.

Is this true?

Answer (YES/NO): NO